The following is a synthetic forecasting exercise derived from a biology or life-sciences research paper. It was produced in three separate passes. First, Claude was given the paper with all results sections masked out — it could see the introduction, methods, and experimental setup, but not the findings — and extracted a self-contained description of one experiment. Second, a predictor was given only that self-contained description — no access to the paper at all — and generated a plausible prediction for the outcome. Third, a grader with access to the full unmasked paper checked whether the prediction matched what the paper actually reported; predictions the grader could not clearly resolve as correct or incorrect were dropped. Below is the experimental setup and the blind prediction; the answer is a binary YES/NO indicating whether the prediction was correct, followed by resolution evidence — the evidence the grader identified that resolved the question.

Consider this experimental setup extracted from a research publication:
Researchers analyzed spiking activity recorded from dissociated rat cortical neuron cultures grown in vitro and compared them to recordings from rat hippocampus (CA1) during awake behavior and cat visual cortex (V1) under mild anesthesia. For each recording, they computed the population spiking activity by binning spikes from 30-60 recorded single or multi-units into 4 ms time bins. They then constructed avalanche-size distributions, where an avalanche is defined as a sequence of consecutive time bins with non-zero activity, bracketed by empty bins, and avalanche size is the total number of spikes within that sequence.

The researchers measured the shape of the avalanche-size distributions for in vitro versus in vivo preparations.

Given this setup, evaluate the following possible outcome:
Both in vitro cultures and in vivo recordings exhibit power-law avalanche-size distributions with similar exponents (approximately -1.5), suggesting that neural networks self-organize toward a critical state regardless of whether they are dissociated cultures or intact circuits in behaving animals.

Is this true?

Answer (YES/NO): NO